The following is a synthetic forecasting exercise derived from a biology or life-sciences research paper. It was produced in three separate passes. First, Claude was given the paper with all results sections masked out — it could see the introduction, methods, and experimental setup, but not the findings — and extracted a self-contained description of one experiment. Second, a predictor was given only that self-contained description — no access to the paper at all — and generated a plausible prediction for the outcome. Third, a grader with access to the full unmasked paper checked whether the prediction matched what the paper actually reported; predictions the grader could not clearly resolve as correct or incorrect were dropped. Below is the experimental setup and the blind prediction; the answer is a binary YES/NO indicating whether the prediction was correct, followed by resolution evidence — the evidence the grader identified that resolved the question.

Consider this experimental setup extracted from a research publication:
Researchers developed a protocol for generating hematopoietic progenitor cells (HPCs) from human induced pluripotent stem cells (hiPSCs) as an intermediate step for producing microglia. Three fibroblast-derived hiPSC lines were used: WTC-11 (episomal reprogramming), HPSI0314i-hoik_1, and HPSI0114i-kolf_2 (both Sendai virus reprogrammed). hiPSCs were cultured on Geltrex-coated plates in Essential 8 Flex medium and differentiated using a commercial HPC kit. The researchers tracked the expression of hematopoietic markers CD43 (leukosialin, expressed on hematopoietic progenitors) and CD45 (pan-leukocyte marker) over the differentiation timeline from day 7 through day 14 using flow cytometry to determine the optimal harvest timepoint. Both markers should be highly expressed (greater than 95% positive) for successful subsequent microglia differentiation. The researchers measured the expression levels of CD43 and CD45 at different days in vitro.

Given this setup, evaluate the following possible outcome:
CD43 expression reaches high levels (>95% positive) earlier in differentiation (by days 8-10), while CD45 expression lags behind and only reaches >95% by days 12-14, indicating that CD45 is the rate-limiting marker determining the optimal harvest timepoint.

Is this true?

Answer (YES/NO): NO